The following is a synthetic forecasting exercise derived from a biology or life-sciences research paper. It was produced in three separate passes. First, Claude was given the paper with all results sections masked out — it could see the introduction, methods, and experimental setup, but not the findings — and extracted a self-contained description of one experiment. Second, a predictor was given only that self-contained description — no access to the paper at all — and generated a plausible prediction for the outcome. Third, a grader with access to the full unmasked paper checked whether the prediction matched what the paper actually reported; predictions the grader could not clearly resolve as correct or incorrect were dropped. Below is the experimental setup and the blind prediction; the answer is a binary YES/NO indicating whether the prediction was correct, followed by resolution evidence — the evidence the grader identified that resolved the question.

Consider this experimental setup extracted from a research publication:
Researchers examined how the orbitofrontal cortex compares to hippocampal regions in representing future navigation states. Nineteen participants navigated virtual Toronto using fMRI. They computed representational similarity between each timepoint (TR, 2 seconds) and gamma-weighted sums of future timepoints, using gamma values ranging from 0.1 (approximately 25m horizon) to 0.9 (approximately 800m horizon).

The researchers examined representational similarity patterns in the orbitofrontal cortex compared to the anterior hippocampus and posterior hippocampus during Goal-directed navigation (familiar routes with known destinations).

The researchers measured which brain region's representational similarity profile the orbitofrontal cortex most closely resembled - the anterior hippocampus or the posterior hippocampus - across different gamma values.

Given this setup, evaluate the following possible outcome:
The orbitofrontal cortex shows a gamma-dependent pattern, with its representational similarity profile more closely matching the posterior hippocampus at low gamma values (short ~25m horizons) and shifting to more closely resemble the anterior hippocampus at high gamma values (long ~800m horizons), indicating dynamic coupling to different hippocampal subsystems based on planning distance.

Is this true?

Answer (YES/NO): NO